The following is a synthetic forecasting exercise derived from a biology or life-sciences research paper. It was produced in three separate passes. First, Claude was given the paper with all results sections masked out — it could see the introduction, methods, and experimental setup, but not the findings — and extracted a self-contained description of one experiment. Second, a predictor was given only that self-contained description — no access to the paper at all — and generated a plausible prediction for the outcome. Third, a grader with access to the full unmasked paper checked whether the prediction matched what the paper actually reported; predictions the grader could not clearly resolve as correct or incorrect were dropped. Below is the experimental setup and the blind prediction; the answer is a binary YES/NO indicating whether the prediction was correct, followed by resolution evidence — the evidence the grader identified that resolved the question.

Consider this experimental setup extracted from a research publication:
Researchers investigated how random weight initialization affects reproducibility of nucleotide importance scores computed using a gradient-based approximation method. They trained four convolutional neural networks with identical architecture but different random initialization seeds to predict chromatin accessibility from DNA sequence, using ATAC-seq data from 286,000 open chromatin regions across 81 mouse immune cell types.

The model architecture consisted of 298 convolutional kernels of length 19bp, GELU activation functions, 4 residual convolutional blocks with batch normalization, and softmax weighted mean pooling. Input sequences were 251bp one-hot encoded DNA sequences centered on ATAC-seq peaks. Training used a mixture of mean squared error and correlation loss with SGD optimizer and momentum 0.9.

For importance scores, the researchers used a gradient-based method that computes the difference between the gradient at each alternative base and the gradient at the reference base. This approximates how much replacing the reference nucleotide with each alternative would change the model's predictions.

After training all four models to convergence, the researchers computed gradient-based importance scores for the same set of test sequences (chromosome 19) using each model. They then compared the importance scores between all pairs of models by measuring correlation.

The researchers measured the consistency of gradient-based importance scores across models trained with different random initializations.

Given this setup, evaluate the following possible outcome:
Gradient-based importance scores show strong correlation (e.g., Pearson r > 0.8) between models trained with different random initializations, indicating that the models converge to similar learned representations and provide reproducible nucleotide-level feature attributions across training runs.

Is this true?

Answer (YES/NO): NO